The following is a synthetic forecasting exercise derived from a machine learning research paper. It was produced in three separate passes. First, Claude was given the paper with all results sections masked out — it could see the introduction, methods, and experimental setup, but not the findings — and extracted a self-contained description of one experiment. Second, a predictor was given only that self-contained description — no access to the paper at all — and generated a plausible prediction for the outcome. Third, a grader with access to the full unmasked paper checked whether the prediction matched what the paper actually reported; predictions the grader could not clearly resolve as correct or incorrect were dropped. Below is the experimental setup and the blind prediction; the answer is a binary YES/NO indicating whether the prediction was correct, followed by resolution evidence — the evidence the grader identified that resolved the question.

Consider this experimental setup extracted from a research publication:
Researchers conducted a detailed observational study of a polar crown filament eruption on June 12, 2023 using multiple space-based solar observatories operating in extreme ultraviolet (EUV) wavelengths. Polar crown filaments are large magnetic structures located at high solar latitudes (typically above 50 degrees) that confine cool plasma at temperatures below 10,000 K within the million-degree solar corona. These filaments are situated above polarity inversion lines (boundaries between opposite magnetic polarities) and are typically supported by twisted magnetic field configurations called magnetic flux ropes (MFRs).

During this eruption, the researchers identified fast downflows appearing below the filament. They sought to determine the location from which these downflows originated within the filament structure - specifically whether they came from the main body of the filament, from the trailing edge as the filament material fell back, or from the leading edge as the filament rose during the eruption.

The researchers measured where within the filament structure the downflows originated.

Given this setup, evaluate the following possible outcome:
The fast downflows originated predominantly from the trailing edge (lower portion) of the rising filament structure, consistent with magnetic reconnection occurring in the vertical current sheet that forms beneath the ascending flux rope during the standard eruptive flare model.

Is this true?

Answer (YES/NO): NO